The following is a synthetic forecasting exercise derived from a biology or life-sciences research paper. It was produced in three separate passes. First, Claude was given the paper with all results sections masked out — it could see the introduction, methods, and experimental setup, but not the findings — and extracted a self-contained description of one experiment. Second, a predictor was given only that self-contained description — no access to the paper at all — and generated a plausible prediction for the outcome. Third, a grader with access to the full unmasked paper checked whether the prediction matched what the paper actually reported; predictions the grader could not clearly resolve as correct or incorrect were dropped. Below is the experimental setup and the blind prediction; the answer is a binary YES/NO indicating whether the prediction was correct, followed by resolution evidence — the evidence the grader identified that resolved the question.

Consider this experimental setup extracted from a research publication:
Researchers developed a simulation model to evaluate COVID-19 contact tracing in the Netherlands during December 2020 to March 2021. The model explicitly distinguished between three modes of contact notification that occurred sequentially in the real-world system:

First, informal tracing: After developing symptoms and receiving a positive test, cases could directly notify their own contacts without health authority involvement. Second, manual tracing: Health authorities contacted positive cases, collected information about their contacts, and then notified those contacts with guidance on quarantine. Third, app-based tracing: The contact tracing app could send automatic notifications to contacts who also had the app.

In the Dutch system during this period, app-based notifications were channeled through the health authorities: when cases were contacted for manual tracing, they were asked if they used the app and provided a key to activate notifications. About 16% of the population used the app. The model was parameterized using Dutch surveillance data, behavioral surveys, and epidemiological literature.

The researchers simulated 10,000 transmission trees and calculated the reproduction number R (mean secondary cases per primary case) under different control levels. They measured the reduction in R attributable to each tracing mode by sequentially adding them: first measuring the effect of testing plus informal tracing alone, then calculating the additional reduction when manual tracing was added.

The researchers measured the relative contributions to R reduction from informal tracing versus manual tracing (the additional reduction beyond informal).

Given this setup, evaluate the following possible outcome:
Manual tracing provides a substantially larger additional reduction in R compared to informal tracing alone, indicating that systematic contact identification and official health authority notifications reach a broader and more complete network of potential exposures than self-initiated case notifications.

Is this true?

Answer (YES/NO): NO